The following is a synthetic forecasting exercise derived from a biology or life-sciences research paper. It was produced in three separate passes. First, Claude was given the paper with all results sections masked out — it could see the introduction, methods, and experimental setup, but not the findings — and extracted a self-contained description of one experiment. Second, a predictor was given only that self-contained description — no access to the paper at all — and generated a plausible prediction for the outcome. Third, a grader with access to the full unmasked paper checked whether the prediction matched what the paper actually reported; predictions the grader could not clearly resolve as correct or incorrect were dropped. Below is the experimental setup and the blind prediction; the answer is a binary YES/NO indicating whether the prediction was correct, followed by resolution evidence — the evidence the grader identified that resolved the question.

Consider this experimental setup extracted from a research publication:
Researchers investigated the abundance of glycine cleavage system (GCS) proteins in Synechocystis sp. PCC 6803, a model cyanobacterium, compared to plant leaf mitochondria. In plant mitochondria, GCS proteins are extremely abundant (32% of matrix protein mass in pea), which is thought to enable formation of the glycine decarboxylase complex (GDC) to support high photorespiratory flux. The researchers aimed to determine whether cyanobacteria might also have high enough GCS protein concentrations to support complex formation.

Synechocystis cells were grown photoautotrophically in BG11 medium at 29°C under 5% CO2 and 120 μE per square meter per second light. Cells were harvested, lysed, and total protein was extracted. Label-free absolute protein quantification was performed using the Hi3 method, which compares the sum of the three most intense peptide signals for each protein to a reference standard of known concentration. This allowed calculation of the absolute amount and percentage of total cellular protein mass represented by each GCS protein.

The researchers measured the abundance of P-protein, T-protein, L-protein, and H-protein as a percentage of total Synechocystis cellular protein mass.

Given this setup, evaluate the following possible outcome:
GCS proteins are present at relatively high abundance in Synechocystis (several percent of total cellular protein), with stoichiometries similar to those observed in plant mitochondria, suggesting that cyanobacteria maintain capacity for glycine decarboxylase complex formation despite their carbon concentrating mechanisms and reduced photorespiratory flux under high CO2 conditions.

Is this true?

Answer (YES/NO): NO